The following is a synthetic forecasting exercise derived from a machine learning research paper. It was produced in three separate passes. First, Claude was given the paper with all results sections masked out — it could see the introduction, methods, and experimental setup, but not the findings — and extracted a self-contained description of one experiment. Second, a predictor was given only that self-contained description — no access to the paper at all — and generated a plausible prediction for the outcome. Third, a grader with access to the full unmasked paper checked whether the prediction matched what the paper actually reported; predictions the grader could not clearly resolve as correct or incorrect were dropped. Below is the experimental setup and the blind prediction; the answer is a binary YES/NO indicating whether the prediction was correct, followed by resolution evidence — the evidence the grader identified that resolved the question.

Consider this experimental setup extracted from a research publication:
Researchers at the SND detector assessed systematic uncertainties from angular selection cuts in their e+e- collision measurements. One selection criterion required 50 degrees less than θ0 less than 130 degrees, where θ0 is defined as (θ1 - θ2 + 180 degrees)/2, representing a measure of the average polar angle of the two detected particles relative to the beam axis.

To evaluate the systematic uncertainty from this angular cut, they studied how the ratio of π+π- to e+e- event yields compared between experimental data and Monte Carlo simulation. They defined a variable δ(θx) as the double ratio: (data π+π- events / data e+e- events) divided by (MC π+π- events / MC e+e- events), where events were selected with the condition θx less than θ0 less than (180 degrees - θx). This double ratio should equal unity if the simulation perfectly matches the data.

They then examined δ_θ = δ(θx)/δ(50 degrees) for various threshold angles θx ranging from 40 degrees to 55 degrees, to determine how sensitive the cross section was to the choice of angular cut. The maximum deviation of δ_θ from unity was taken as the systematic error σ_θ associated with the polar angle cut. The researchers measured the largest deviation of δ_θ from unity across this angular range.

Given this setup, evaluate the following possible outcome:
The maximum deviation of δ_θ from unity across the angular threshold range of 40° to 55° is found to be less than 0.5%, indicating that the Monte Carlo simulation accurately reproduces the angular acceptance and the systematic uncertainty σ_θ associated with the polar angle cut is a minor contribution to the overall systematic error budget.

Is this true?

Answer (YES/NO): NO